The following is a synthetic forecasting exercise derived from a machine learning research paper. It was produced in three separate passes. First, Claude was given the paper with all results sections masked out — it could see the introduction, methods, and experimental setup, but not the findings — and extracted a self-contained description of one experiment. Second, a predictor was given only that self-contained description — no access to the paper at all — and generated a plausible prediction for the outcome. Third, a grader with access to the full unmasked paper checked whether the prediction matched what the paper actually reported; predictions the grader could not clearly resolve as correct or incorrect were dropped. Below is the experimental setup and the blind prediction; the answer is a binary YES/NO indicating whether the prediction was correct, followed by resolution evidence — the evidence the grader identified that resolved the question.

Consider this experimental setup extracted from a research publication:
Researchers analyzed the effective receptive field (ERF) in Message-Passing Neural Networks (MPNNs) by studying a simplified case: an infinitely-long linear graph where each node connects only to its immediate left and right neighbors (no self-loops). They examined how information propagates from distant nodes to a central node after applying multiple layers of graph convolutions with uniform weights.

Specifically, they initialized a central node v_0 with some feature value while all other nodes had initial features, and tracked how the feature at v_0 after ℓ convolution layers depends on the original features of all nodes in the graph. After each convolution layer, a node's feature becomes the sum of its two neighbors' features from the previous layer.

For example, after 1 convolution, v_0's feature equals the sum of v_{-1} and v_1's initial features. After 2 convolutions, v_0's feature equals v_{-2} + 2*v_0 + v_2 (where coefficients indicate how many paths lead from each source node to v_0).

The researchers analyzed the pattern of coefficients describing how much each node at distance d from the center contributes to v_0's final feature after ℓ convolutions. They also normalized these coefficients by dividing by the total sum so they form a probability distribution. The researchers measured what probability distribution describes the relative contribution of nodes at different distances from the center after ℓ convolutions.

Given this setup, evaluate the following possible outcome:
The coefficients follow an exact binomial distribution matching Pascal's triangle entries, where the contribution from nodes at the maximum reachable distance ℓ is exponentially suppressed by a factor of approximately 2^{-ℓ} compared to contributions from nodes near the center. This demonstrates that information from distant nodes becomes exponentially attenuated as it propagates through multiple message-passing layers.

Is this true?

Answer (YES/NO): YES